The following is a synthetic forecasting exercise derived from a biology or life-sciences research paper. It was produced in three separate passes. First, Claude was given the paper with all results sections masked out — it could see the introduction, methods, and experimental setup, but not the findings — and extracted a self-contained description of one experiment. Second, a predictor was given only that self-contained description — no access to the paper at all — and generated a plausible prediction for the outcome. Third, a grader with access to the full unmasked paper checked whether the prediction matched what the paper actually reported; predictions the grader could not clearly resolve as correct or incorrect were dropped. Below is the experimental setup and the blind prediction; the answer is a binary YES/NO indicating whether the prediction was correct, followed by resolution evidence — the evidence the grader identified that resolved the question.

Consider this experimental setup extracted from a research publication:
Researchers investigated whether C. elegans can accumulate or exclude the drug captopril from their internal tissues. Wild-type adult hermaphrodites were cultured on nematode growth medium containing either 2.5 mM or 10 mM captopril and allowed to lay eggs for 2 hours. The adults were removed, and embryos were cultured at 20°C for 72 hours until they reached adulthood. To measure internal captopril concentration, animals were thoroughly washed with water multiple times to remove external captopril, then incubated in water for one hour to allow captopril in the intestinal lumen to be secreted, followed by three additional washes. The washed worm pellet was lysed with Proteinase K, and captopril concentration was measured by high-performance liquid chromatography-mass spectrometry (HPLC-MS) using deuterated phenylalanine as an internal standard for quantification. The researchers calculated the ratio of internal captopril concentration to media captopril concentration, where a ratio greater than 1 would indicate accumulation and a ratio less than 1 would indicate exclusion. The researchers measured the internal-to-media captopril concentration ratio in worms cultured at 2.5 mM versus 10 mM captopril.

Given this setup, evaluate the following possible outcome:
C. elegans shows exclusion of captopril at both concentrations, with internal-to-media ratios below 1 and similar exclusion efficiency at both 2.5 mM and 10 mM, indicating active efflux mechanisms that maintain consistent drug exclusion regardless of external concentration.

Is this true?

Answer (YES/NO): NO